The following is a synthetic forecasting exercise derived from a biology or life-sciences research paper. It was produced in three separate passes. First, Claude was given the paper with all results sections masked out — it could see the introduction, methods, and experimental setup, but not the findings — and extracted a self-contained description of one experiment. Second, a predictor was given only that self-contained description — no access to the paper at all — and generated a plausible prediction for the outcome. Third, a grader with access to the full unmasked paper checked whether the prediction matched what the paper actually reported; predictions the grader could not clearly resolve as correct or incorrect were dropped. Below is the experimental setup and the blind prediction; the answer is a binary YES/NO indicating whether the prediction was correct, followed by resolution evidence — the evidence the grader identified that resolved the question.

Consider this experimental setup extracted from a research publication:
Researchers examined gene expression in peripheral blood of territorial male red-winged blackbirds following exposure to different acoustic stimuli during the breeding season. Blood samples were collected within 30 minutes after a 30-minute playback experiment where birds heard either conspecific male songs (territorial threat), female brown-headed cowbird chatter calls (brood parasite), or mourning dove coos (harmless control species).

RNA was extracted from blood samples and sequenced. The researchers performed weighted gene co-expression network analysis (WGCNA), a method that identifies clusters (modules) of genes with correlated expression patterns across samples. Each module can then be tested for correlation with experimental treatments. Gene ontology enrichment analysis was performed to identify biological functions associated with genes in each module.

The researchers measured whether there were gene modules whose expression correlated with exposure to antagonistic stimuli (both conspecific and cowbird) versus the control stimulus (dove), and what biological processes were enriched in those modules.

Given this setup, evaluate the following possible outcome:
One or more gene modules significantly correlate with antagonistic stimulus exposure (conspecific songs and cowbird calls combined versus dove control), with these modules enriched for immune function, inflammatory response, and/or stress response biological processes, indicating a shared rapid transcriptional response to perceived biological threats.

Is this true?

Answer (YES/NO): YES